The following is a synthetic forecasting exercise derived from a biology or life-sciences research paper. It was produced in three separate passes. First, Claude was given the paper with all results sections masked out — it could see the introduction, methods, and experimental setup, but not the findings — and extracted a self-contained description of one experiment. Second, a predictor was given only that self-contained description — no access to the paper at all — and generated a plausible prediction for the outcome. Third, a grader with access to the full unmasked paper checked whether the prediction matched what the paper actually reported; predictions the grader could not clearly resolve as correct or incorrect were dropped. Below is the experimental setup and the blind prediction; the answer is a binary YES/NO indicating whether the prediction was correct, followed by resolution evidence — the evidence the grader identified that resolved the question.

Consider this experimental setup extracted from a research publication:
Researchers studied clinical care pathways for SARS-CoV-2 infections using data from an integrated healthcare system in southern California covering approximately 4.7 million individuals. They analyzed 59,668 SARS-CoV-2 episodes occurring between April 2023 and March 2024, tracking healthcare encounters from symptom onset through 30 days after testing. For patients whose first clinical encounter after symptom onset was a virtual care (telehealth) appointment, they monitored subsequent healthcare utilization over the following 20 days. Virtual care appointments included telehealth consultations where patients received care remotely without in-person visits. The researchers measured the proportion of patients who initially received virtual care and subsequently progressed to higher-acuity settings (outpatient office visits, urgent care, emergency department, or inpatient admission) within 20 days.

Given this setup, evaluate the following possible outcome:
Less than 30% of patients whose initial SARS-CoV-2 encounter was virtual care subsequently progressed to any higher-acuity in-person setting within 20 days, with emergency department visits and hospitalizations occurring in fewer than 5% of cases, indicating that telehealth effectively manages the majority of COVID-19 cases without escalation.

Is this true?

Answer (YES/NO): NO